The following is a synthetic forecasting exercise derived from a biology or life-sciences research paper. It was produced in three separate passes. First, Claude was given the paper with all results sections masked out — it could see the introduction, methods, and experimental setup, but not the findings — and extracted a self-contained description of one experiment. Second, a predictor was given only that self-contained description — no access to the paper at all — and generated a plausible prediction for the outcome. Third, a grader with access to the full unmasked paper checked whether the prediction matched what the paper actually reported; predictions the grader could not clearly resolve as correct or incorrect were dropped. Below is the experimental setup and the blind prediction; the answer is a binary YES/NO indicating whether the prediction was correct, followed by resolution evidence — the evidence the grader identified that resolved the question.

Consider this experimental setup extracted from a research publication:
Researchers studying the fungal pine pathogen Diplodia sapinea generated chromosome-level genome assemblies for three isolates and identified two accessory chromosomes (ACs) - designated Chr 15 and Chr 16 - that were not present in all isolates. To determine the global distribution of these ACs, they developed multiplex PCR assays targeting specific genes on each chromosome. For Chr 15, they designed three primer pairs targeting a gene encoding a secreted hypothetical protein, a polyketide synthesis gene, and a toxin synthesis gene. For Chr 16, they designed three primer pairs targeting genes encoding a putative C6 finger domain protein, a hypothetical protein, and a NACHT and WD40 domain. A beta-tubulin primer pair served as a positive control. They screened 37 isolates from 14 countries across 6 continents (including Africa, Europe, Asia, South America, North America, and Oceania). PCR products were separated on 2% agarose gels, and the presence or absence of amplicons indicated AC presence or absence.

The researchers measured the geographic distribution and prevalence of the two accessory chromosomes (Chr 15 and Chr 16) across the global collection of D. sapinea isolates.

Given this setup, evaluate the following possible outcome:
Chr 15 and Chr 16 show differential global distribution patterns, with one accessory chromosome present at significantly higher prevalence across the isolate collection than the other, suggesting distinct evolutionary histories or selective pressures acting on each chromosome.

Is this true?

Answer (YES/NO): YES